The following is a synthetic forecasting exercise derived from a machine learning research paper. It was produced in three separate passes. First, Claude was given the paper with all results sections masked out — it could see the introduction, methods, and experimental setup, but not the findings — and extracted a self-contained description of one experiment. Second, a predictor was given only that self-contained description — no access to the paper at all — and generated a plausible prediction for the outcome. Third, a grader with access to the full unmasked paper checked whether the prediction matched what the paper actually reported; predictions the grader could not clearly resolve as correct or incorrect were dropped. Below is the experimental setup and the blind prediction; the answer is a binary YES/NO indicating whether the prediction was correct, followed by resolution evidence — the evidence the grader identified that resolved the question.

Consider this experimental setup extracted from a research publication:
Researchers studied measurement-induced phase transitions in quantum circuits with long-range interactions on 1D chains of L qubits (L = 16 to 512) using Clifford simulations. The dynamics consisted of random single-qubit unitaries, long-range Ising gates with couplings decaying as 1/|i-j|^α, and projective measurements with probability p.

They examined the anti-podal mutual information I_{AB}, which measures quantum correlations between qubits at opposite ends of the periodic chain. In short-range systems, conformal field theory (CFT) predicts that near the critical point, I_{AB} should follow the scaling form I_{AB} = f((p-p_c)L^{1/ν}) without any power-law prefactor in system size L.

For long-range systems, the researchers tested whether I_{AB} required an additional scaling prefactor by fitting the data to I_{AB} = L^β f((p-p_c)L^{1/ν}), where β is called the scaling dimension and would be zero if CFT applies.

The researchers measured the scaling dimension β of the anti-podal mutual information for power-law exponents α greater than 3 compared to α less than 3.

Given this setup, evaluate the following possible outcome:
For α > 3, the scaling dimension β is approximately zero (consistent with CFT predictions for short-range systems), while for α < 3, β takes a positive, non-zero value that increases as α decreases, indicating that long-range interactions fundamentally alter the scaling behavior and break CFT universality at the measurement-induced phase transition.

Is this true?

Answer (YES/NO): YES